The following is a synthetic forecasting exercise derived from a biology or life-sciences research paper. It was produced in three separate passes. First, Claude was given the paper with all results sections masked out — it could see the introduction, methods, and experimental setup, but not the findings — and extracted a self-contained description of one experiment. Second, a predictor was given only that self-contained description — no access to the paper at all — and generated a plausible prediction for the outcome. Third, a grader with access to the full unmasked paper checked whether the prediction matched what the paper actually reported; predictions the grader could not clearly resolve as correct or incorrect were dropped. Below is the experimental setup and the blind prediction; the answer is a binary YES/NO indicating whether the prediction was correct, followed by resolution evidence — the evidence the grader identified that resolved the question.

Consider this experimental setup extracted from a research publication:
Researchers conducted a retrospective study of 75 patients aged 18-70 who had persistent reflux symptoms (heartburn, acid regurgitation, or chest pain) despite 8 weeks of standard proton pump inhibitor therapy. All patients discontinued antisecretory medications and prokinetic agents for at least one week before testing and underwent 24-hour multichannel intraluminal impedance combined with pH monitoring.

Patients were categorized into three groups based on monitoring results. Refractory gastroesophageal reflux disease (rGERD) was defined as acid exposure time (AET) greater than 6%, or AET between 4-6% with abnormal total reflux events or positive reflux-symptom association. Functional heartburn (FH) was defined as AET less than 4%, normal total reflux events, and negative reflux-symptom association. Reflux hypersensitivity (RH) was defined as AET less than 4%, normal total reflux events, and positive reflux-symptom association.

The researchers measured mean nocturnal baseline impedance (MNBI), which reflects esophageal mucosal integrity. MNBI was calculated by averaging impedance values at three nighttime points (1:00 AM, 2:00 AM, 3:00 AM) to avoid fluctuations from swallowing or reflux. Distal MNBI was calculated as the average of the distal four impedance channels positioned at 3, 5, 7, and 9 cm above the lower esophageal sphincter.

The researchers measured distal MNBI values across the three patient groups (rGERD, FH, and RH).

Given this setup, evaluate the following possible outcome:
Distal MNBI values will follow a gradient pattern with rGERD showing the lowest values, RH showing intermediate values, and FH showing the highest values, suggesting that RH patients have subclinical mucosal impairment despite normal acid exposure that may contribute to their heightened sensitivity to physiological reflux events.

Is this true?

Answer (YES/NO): NO